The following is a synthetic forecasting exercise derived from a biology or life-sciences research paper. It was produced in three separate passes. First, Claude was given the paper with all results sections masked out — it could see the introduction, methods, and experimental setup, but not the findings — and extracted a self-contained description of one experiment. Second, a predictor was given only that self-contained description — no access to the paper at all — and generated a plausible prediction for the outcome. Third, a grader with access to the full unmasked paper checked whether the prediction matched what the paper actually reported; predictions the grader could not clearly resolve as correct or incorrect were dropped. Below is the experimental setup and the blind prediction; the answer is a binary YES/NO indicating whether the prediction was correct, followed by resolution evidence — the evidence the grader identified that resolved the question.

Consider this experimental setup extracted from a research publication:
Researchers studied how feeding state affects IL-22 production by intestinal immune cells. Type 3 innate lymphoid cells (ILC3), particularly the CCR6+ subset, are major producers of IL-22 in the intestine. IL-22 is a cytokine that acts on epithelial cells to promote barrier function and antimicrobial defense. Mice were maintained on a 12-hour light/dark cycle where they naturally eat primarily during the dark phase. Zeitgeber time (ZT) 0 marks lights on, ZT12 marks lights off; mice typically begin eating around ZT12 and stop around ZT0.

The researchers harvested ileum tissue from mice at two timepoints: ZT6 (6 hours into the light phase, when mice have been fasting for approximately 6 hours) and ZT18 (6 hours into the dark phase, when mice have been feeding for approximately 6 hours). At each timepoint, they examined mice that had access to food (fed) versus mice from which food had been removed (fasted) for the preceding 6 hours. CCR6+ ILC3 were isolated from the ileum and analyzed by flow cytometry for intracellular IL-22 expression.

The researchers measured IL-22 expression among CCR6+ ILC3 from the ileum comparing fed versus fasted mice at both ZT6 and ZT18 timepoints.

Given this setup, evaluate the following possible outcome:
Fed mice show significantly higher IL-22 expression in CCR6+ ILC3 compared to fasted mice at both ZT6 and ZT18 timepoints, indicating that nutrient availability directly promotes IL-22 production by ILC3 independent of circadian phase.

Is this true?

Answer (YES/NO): NO